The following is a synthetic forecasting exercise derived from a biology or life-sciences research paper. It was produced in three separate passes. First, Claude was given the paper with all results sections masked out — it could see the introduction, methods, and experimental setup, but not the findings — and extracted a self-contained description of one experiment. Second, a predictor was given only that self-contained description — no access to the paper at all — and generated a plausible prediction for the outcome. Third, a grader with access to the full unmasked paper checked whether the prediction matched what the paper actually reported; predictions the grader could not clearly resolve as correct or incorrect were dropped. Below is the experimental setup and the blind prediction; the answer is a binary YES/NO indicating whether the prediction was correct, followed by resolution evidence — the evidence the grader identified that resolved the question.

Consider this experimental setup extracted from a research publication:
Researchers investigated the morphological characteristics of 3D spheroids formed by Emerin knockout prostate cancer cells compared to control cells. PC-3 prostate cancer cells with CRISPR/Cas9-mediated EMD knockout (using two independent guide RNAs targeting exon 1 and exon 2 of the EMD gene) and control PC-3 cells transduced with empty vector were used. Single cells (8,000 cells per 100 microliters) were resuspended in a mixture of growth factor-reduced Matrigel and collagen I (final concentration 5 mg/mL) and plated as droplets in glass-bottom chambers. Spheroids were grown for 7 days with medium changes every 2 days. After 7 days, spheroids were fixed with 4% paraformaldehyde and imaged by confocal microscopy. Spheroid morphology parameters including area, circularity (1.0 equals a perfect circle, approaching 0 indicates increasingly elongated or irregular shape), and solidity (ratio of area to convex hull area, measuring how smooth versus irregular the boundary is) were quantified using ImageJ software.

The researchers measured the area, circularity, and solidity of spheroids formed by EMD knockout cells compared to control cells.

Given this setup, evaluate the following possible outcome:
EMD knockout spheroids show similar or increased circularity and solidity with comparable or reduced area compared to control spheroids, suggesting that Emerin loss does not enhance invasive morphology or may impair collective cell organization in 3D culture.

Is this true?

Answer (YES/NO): NO